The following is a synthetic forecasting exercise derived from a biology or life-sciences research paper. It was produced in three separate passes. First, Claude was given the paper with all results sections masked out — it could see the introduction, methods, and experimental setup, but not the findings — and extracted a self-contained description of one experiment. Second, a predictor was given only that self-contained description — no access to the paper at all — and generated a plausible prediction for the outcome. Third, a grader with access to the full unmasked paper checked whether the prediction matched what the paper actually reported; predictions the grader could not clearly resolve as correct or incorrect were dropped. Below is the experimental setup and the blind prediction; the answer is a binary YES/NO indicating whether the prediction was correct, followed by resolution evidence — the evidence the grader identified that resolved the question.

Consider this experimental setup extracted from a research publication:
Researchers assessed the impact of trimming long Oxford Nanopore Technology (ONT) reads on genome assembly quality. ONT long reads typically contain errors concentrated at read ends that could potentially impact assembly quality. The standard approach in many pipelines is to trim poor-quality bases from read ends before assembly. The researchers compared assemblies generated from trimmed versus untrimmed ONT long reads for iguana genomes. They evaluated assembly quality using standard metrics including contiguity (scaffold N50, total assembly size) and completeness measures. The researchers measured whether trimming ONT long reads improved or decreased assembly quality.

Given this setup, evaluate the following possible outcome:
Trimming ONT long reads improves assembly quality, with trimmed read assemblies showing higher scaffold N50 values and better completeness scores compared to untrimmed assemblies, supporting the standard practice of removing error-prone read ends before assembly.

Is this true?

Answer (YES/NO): NO